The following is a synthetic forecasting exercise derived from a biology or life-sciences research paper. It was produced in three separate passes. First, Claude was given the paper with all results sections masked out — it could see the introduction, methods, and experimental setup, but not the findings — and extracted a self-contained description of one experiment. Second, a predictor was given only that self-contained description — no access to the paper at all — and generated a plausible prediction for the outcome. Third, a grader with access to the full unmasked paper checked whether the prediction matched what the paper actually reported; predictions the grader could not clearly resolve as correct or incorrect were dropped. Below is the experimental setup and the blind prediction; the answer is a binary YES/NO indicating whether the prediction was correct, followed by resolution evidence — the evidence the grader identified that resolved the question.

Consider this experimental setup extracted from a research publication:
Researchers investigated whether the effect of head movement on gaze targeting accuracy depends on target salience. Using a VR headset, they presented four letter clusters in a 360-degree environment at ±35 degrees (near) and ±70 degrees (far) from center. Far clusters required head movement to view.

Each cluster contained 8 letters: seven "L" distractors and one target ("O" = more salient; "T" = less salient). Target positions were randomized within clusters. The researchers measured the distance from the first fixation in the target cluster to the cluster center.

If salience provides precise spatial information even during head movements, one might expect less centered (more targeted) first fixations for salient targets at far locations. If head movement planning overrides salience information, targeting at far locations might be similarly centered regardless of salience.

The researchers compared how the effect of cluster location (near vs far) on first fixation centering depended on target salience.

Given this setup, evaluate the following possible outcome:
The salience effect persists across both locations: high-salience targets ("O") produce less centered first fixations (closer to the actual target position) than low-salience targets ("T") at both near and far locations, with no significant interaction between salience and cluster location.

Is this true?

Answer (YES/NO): YES